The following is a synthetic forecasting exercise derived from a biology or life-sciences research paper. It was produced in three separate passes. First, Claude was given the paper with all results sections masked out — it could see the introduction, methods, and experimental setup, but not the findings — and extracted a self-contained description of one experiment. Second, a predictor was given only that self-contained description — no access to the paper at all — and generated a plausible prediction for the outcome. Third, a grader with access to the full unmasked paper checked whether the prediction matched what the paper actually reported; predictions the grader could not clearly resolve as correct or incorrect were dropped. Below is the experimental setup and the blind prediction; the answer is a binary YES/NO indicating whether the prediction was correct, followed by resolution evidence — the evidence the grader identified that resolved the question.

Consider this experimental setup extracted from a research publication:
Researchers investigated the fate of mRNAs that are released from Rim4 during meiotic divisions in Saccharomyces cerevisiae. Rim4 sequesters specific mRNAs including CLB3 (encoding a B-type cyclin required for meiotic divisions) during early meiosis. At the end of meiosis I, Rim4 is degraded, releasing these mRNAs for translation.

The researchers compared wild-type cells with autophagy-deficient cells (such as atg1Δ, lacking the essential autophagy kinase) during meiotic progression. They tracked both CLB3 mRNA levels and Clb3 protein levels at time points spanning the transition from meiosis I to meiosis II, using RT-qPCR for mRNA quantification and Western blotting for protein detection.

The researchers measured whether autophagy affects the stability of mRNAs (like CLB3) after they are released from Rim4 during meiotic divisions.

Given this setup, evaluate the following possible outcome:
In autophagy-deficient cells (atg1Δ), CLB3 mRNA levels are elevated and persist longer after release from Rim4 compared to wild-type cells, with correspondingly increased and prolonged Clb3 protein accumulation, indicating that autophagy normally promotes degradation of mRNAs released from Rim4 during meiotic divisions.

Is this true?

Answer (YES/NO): NO